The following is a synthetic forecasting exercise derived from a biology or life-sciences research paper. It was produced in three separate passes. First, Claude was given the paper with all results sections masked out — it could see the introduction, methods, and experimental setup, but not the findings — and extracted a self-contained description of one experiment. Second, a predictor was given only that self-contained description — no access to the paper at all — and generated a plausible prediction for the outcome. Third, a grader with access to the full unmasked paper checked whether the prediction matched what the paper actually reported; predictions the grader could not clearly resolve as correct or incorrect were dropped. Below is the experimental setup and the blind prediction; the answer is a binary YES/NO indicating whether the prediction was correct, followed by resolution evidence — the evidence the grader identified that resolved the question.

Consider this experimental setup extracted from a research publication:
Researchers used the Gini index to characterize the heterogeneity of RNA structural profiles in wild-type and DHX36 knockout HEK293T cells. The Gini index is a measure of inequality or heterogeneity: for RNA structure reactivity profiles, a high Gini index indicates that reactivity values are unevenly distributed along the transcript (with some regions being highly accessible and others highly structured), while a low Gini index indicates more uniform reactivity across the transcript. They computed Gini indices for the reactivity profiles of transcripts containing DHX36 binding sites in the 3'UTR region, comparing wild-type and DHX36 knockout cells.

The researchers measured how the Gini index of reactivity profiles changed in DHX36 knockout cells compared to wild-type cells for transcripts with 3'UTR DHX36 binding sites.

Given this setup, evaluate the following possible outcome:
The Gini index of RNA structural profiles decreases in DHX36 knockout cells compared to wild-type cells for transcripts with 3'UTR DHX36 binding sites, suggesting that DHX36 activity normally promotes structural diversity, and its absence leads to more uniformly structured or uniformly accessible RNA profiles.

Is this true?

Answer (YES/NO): NO